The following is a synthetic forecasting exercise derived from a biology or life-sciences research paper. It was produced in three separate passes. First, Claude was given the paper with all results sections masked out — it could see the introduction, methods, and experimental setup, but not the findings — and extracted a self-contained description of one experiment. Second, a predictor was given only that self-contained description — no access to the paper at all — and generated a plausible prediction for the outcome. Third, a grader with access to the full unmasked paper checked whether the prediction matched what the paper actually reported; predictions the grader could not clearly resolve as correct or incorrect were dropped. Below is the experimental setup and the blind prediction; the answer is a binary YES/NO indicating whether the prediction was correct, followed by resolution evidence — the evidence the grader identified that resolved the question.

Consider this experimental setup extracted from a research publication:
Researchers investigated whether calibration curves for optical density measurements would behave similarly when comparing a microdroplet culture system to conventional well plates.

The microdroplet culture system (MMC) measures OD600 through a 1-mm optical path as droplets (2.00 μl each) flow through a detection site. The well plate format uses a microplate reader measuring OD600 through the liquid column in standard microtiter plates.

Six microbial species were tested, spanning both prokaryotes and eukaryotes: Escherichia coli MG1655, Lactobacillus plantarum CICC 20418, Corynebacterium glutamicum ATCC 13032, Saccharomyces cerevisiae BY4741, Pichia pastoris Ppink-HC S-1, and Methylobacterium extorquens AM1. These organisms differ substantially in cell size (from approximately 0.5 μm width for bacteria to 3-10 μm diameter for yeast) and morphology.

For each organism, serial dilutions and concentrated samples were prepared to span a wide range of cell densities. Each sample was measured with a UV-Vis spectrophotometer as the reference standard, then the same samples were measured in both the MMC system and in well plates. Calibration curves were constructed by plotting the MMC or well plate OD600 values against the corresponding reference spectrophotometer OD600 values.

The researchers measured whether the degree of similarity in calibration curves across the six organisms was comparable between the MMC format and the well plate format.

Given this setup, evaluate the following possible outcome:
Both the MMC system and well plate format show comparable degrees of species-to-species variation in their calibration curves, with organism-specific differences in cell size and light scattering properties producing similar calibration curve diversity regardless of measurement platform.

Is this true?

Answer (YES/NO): YES